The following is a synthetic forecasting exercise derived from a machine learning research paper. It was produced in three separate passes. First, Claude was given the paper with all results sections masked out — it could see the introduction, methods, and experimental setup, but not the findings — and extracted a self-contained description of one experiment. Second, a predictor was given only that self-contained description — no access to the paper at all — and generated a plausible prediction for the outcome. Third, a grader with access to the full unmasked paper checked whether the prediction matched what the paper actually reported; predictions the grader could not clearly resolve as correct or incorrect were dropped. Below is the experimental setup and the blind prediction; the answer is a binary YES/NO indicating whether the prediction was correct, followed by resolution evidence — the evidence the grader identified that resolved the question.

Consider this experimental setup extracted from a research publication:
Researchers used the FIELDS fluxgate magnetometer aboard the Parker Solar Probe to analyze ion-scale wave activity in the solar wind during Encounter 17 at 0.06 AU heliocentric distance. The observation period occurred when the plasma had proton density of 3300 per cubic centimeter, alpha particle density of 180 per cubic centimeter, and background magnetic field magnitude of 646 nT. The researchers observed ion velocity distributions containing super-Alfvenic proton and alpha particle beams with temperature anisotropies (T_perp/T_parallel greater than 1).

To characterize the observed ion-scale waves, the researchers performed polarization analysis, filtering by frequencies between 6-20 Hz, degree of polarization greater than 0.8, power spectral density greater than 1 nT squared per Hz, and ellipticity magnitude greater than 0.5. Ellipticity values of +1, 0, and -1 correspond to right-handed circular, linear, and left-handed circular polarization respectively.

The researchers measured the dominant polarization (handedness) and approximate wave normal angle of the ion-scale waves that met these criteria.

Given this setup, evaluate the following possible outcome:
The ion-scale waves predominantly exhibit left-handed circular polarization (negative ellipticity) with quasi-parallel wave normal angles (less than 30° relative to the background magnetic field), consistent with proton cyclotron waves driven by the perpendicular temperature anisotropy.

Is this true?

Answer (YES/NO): YES